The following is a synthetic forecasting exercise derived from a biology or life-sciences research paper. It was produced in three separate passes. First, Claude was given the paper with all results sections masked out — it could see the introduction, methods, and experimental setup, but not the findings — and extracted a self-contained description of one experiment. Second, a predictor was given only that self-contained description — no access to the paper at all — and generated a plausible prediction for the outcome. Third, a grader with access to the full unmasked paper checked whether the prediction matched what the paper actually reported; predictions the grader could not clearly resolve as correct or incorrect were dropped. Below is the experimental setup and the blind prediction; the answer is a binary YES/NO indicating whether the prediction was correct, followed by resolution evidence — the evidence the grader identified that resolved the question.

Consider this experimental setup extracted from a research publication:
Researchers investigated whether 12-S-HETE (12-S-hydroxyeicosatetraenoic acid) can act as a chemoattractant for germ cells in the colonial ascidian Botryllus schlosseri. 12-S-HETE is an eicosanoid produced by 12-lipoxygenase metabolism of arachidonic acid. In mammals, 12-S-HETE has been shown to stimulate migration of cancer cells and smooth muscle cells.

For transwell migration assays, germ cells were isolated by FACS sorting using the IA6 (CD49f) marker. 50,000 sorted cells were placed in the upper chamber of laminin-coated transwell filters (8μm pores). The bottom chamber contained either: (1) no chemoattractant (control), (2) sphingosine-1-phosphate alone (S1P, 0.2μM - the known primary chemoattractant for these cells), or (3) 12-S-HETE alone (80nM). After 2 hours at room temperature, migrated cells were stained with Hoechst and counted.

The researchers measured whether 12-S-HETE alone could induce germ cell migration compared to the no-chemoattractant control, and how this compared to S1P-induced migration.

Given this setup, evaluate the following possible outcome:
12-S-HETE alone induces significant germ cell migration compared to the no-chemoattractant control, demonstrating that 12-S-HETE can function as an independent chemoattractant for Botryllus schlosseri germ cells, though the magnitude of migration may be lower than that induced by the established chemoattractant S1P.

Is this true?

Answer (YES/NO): NO